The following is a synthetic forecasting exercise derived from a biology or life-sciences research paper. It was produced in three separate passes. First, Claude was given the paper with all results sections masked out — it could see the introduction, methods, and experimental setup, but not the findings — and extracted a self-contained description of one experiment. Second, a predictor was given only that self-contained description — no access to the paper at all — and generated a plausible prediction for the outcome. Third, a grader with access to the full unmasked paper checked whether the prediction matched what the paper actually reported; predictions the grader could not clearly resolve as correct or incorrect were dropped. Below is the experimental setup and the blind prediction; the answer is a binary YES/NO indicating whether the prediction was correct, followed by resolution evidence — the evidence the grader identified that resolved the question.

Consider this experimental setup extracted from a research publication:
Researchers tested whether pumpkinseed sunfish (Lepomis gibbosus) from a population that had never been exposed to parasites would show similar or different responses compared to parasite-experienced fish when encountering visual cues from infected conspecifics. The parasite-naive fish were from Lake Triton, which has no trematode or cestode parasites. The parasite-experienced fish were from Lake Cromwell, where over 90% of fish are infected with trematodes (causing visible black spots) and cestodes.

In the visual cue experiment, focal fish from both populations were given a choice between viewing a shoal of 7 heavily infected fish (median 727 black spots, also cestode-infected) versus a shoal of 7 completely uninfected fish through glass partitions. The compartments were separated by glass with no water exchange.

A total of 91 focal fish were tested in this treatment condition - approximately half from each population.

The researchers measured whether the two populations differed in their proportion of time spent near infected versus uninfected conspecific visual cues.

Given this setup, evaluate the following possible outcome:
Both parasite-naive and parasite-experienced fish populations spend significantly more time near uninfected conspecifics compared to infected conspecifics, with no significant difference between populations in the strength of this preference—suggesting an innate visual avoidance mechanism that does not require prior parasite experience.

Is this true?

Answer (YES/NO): NO